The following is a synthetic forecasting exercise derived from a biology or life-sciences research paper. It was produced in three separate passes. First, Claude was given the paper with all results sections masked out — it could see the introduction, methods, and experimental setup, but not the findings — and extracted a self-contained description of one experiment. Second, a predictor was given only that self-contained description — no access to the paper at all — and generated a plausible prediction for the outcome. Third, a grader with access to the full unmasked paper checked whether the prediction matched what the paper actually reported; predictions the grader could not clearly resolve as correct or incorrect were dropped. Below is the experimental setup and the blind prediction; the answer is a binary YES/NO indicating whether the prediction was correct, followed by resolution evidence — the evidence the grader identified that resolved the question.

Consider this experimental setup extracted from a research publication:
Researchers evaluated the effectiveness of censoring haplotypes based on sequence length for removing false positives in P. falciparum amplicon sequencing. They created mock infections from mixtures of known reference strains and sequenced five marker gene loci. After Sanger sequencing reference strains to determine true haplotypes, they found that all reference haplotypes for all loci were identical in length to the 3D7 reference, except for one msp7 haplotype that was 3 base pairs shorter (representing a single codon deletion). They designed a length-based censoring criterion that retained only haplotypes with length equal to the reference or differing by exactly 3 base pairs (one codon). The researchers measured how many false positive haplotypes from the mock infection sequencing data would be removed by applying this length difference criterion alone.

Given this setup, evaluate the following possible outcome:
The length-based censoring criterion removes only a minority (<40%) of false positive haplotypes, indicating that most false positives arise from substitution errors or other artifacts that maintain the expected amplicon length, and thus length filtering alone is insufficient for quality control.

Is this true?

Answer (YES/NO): YES